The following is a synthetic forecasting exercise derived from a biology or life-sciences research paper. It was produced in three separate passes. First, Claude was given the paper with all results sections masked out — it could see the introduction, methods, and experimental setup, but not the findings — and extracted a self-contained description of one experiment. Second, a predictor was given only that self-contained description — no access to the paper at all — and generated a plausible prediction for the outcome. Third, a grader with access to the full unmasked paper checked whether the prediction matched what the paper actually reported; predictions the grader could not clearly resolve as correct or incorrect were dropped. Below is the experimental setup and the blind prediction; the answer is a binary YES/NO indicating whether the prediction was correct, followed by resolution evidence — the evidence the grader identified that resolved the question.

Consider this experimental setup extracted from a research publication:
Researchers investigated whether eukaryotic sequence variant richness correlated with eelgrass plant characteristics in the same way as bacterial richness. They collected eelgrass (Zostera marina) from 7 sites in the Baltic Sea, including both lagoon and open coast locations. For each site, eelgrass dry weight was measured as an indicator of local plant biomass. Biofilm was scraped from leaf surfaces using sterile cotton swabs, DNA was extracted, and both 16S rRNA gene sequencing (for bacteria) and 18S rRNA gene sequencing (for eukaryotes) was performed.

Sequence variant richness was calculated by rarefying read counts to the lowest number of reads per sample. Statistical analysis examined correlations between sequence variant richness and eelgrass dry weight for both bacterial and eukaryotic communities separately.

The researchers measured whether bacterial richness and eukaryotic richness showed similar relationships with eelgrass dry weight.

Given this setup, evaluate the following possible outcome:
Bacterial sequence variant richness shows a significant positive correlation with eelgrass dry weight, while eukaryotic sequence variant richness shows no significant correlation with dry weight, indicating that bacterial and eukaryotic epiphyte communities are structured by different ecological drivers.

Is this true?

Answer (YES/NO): YES